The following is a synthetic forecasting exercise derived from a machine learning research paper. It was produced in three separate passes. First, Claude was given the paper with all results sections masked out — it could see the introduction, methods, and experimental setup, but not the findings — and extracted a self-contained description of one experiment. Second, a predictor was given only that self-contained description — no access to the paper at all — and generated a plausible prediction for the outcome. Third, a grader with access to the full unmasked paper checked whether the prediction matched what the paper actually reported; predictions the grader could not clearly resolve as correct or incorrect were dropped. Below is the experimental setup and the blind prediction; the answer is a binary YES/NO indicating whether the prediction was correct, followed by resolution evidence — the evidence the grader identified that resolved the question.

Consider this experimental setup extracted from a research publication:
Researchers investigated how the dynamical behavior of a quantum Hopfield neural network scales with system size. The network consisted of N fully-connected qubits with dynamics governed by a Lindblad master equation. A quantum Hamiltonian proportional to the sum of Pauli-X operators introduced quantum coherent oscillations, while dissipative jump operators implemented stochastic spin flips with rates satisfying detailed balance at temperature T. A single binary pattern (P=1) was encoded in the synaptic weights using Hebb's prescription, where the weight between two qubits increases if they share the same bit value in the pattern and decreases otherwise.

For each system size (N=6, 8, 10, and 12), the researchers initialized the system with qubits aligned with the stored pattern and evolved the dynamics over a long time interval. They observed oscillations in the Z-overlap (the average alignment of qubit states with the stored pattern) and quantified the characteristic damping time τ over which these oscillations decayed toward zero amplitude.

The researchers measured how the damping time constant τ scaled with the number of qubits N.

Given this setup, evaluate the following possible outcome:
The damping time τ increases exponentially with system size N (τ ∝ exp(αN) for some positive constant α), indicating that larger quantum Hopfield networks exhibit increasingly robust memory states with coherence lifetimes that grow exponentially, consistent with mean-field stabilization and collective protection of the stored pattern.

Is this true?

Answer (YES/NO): NO